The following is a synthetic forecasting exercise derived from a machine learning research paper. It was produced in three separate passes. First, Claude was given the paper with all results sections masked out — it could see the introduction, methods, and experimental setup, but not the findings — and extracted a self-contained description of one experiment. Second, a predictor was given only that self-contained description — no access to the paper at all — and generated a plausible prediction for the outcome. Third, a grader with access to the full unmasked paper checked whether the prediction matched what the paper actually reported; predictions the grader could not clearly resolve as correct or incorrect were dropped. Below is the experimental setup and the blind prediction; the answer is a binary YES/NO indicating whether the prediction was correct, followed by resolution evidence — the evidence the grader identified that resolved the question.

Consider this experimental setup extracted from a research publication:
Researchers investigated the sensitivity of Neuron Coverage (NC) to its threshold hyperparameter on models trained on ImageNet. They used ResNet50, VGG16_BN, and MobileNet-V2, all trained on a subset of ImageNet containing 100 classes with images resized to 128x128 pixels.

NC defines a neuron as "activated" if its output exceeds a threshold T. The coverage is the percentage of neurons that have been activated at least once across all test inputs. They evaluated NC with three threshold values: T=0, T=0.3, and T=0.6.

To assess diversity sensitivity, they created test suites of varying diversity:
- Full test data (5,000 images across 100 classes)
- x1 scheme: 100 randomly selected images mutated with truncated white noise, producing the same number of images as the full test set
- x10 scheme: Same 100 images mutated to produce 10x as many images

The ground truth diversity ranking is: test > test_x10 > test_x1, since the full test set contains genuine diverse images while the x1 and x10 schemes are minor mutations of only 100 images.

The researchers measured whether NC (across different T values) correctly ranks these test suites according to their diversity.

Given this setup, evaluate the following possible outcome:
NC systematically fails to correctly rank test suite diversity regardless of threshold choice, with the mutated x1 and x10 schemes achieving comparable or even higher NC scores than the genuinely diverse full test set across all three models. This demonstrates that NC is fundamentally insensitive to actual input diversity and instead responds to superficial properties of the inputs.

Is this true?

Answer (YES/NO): YES